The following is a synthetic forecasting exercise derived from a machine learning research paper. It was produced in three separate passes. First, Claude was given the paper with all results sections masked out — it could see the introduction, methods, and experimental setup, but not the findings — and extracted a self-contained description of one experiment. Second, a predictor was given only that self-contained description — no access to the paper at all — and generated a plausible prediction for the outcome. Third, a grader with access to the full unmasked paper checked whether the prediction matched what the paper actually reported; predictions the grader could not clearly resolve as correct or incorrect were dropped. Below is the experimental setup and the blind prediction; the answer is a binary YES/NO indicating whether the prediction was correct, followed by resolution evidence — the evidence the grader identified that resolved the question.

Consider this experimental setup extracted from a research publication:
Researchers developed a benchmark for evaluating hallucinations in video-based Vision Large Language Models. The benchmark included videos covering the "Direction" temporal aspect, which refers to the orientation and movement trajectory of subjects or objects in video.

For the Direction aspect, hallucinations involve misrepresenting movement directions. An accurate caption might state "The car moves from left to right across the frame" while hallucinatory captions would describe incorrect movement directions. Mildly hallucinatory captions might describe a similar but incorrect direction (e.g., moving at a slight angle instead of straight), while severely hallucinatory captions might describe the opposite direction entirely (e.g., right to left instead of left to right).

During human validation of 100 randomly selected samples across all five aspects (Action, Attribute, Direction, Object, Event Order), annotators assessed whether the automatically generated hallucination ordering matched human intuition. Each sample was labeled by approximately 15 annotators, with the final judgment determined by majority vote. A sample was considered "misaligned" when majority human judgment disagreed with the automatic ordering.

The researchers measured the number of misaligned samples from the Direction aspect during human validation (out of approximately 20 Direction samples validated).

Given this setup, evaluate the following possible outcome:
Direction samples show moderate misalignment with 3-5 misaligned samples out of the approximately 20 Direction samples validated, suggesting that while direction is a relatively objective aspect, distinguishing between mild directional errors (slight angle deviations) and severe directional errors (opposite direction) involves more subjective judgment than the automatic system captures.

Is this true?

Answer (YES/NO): NO